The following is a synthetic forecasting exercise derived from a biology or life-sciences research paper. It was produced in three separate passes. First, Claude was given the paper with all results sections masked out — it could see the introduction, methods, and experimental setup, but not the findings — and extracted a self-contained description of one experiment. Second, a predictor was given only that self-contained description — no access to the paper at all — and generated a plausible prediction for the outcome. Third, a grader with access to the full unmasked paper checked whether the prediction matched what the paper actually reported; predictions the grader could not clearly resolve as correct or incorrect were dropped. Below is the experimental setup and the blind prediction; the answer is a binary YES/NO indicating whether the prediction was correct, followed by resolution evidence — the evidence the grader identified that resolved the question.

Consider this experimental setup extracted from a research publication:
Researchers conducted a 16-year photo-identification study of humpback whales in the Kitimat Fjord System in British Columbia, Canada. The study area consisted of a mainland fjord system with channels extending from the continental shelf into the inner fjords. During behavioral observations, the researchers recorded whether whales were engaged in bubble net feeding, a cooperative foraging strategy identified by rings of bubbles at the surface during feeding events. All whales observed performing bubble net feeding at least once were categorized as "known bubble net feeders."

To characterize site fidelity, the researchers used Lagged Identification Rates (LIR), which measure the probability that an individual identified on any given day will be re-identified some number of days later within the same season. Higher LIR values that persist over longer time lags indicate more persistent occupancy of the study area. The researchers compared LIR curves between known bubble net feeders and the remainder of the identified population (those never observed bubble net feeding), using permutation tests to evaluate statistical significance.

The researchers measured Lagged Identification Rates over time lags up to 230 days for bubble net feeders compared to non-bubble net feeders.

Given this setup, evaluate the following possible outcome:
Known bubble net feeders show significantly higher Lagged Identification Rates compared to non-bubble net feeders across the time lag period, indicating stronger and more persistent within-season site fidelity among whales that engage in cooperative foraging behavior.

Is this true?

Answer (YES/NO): NO